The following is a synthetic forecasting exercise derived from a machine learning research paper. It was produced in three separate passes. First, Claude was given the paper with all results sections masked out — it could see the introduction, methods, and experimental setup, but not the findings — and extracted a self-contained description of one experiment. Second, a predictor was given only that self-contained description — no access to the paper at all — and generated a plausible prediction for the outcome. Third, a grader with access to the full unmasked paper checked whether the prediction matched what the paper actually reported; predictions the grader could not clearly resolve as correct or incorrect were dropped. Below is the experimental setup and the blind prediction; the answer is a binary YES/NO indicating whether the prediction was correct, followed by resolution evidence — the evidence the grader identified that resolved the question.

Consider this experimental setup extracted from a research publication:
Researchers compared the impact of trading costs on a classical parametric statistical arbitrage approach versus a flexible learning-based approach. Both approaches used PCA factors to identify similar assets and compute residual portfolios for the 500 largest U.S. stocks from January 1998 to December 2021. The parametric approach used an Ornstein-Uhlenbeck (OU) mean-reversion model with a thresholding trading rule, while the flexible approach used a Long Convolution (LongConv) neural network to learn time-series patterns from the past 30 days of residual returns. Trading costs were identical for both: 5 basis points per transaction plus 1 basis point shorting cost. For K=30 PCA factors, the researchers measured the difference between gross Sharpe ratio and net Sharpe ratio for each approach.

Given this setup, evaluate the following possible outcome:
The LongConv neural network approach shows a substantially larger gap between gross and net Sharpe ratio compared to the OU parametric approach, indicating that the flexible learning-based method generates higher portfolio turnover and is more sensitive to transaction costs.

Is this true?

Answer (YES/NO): NO